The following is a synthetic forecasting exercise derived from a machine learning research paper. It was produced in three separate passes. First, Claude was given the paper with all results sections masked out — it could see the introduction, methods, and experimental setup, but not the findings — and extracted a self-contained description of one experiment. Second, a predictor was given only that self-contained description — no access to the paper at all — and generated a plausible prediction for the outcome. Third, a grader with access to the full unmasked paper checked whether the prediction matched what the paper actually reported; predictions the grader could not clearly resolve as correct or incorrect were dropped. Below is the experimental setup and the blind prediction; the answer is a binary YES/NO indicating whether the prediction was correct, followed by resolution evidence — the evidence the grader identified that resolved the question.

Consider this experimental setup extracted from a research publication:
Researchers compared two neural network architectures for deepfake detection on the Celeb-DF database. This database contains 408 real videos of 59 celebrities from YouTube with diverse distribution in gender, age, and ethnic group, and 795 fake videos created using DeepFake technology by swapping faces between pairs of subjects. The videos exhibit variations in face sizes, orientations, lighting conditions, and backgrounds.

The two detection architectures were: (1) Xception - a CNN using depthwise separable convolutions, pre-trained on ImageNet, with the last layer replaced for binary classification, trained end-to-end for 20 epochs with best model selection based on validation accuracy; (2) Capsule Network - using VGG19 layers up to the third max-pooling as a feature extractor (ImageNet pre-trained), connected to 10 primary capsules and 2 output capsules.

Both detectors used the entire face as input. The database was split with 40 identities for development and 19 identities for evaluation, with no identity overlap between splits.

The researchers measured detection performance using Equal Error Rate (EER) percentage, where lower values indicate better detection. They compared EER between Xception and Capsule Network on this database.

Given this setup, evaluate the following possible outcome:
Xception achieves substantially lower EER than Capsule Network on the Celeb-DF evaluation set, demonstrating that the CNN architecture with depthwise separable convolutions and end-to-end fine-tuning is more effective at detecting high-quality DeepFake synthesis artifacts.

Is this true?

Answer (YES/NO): NO